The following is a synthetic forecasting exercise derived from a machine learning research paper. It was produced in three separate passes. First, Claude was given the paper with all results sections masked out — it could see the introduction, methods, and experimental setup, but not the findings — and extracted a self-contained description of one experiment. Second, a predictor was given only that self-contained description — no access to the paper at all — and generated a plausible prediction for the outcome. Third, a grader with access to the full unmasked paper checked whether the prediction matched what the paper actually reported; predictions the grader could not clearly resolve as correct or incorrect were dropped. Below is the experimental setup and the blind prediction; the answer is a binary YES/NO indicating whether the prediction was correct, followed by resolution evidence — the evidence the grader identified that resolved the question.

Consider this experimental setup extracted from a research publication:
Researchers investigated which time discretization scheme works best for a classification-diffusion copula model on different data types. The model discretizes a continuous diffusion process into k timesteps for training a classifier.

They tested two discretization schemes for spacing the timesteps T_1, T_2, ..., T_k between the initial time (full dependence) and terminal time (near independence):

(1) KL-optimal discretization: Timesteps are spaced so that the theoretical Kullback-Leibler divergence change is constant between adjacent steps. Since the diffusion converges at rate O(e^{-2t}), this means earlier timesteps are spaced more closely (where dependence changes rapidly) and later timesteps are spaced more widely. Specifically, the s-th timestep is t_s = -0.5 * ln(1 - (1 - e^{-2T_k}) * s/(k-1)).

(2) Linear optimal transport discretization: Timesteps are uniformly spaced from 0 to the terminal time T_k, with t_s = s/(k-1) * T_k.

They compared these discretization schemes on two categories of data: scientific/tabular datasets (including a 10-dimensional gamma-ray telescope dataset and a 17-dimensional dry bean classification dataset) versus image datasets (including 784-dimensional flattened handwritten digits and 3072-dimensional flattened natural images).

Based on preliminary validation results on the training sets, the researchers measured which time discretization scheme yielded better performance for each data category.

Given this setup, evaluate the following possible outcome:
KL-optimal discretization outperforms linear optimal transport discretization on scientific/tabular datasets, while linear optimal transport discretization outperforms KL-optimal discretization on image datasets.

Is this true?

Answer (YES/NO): YES